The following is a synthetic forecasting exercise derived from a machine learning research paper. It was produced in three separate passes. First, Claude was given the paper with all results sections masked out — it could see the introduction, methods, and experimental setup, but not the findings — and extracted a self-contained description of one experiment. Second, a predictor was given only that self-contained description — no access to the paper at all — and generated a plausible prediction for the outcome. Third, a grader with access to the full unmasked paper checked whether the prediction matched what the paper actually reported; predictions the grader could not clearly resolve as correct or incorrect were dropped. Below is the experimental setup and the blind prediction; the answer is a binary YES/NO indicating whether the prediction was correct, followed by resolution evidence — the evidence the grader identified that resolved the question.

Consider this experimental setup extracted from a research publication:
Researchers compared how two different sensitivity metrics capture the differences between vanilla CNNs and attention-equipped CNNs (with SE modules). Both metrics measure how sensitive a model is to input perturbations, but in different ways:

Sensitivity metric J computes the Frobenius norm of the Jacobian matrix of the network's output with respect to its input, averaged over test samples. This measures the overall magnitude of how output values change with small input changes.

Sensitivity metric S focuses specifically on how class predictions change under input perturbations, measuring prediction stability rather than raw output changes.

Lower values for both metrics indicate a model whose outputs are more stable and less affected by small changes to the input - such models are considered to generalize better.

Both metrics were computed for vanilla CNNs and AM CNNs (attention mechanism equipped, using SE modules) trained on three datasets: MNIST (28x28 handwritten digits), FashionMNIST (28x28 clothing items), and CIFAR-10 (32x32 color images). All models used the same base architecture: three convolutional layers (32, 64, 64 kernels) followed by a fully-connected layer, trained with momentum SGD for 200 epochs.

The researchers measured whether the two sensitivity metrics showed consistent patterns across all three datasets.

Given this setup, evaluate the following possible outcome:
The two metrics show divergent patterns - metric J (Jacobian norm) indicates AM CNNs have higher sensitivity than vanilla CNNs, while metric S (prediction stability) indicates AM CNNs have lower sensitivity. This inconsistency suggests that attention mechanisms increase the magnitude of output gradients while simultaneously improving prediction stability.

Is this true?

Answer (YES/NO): NO